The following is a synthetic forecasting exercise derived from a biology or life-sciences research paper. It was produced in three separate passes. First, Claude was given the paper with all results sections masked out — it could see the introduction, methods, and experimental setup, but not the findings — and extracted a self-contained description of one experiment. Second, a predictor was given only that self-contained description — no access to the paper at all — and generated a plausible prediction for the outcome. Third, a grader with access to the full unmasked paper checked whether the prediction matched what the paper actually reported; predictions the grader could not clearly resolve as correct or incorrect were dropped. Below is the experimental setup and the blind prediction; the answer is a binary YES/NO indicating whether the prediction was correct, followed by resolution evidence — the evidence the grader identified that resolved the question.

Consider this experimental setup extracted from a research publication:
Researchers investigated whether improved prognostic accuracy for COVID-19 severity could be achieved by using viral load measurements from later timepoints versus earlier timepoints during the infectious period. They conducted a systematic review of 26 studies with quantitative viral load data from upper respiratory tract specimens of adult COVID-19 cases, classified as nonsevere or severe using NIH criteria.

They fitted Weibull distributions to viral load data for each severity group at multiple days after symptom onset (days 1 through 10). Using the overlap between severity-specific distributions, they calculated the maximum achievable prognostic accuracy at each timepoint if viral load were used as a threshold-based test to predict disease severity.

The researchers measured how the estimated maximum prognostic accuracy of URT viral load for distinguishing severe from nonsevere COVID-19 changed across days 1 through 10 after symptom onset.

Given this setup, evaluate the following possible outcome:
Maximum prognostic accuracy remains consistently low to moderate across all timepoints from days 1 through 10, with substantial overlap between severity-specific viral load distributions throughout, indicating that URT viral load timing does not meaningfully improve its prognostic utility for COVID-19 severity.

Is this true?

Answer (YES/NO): YES